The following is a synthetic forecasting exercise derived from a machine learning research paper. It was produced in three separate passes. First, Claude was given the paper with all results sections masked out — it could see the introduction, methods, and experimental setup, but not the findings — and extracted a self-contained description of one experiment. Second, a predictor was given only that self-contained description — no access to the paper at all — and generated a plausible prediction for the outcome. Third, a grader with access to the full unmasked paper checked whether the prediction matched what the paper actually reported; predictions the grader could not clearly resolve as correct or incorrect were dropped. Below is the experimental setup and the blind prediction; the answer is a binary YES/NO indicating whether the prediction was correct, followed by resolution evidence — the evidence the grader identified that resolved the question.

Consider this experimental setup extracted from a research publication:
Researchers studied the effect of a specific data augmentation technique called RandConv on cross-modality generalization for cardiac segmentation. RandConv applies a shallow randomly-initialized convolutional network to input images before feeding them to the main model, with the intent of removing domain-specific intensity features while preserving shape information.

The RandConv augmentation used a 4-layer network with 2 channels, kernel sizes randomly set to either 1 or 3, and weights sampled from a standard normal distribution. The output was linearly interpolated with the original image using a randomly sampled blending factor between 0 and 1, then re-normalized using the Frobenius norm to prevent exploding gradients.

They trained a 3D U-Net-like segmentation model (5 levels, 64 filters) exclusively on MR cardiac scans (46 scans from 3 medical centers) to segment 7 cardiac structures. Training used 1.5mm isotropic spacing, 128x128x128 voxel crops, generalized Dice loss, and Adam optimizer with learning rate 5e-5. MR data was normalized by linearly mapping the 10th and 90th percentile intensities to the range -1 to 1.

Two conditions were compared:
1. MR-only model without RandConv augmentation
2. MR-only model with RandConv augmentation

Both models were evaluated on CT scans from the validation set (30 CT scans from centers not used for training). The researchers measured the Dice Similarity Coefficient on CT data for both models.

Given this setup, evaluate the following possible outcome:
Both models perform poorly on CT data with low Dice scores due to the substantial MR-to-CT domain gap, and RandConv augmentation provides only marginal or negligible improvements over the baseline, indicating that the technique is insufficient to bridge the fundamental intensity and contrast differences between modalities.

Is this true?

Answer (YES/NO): NO